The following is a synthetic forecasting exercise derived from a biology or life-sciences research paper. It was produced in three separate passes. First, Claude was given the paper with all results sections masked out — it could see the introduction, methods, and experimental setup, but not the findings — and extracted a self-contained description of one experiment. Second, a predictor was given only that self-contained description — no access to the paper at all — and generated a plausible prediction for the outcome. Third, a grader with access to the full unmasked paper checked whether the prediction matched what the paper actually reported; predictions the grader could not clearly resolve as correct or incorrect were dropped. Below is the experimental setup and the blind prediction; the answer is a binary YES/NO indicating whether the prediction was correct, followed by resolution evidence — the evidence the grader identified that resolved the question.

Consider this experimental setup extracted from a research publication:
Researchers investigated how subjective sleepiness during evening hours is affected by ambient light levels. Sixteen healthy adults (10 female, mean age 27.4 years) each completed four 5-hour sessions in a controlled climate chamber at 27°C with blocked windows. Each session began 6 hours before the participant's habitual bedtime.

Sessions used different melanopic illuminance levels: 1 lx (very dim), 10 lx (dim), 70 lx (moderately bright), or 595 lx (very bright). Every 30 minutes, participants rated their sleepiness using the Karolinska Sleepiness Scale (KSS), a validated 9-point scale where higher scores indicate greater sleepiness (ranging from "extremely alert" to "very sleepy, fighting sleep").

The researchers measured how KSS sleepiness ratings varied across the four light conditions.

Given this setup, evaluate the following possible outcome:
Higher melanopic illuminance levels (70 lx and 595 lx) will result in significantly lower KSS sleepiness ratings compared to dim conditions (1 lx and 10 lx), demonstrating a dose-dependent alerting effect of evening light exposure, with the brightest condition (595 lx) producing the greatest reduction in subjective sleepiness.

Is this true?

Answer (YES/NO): NO